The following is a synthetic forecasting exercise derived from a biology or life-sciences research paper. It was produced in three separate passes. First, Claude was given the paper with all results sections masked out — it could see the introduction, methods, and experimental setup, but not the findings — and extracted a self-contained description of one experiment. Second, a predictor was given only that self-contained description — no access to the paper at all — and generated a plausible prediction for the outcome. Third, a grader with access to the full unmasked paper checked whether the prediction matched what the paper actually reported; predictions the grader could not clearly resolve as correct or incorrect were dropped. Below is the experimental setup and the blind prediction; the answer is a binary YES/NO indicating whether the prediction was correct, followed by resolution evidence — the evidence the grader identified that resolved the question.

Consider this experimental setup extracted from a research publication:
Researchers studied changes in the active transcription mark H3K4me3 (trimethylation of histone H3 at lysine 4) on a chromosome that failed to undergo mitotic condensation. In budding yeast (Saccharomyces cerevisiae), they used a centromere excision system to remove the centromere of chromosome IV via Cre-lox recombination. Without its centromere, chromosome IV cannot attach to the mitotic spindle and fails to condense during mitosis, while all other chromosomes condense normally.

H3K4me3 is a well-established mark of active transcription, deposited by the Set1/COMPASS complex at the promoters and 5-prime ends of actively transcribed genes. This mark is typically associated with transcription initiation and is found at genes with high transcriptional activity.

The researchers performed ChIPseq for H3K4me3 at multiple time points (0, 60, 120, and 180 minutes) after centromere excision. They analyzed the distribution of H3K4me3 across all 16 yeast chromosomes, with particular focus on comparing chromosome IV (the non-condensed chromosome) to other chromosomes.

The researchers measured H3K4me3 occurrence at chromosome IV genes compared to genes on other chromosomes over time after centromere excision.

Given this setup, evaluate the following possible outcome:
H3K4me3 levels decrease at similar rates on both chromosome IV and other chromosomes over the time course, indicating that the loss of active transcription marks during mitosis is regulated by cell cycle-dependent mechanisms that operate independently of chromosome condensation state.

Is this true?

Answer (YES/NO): NO